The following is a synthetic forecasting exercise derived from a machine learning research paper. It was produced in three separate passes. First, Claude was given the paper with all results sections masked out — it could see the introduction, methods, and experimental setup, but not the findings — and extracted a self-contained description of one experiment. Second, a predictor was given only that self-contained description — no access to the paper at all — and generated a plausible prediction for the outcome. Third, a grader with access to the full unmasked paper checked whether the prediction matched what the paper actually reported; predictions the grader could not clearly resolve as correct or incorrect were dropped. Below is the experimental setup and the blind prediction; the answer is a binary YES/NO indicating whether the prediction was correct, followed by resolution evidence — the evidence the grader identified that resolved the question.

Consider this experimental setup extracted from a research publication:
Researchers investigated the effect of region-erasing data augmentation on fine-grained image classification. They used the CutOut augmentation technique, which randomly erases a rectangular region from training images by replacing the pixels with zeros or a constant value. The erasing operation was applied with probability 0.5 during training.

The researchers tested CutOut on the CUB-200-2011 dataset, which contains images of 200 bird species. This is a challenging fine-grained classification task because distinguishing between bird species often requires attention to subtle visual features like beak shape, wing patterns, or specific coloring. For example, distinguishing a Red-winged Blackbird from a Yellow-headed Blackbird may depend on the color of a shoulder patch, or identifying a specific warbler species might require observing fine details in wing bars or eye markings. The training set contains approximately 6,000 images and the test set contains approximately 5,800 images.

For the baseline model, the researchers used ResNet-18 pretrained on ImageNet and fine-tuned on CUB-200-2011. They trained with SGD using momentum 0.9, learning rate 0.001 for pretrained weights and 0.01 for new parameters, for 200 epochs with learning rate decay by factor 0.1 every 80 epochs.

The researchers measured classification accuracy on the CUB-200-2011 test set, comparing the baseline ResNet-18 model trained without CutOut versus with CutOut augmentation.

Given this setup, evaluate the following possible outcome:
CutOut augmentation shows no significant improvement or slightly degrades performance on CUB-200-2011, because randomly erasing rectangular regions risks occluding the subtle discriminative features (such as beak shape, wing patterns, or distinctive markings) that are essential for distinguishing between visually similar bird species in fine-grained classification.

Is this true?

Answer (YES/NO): YES